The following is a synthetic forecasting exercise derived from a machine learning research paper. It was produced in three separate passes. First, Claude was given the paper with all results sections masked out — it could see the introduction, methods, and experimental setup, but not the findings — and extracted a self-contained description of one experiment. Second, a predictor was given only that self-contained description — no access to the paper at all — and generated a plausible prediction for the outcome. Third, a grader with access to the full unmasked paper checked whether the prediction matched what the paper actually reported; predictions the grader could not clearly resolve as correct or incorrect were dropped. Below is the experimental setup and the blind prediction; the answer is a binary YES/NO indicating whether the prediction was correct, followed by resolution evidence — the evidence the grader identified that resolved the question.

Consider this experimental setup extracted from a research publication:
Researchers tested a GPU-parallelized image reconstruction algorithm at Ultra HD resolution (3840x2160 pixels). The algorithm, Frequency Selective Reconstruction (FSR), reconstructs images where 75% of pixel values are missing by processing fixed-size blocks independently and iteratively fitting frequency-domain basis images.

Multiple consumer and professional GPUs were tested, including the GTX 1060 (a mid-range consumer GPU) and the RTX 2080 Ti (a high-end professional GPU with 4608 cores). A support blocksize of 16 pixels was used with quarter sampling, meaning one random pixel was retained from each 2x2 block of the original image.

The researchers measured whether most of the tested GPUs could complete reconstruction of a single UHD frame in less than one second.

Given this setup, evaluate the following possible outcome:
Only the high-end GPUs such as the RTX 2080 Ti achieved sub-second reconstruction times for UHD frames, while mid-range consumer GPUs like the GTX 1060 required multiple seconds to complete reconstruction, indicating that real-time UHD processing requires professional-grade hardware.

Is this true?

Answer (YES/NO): NO